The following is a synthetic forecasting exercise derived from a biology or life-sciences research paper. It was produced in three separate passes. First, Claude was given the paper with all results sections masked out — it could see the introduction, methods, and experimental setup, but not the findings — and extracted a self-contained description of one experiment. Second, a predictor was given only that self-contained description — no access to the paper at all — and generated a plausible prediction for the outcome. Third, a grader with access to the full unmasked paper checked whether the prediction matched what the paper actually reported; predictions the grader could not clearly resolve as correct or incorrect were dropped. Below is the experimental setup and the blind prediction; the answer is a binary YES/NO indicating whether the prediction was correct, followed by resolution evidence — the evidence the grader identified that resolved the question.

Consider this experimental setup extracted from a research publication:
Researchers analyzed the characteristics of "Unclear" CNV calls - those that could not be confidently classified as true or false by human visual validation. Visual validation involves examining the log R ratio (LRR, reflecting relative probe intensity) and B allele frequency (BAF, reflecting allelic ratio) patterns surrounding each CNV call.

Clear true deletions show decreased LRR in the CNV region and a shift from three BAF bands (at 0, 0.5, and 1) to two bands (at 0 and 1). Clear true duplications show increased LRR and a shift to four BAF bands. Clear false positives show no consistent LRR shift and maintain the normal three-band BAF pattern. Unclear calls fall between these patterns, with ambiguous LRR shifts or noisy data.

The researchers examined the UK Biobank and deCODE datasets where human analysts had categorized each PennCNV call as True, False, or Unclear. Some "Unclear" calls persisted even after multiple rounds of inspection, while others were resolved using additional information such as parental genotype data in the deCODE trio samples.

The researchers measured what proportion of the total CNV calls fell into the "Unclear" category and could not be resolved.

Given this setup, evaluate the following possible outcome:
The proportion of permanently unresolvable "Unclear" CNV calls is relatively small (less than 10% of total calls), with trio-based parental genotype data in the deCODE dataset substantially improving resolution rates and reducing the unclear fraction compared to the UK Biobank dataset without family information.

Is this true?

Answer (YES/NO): NO